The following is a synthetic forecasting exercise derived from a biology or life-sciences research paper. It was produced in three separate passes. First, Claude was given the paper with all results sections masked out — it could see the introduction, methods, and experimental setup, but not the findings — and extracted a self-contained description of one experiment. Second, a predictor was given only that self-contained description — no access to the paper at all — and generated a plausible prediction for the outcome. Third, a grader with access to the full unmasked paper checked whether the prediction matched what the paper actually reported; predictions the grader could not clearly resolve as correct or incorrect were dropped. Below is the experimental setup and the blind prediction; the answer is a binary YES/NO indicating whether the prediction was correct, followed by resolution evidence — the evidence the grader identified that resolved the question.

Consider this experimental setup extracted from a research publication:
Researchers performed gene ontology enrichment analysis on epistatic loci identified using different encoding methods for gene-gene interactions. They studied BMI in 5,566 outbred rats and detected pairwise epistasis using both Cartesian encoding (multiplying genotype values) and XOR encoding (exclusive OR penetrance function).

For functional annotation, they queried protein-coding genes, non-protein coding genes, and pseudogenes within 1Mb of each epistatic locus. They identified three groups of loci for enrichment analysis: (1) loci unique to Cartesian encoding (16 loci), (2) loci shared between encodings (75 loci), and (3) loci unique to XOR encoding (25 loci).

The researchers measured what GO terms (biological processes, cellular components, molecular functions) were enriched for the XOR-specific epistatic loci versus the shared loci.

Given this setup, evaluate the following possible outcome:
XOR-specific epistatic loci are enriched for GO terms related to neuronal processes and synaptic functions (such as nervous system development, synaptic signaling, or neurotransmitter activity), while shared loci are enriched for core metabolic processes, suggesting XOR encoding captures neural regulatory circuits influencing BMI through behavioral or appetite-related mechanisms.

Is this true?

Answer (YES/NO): NO